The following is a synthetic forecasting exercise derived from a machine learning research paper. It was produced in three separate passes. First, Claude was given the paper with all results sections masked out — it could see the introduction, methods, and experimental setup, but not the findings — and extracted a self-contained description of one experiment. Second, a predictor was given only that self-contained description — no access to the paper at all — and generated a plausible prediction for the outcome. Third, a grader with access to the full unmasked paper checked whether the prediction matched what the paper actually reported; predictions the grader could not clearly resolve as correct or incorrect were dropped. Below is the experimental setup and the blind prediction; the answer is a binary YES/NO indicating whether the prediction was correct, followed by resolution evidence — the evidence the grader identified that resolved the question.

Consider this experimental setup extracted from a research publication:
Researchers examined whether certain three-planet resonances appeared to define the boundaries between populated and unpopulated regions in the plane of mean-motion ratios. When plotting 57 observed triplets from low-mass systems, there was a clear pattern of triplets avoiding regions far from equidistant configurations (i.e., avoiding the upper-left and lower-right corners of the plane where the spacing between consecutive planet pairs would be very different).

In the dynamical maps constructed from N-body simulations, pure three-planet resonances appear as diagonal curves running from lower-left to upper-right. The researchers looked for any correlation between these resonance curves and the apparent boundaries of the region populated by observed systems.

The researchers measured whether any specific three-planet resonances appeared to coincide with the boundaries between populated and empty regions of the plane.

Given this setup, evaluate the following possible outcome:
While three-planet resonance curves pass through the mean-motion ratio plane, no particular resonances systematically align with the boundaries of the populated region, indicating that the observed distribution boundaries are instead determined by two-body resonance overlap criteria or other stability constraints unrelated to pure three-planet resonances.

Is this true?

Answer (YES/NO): NO